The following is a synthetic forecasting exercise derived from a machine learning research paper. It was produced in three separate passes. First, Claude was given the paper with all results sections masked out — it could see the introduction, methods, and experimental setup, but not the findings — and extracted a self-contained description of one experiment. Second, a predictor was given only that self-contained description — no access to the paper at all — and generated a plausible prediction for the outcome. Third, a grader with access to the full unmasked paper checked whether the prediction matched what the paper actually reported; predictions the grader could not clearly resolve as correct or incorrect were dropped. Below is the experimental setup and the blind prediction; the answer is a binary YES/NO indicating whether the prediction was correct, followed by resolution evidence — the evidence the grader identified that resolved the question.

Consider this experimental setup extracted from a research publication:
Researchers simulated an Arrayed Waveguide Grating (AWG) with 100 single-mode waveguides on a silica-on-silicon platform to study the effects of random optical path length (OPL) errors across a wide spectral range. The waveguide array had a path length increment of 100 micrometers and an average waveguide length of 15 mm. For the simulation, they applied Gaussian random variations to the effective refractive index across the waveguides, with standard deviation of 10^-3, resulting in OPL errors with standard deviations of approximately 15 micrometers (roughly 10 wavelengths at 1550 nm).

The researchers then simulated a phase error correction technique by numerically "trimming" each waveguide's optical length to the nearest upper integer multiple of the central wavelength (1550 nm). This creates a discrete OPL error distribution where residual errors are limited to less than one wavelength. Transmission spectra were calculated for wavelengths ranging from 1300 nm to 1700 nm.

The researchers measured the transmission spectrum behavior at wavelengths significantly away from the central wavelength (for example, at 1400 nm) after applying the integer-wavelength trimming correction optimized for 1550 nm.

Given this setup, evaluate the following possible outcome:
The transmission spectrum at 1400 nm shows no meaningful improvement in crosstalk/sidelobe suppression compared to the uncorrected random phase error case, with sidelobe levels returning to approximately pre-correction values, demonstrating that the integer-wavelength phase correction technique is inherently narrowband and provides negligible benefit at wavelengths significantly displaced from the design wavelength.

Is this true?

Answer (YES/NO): NO